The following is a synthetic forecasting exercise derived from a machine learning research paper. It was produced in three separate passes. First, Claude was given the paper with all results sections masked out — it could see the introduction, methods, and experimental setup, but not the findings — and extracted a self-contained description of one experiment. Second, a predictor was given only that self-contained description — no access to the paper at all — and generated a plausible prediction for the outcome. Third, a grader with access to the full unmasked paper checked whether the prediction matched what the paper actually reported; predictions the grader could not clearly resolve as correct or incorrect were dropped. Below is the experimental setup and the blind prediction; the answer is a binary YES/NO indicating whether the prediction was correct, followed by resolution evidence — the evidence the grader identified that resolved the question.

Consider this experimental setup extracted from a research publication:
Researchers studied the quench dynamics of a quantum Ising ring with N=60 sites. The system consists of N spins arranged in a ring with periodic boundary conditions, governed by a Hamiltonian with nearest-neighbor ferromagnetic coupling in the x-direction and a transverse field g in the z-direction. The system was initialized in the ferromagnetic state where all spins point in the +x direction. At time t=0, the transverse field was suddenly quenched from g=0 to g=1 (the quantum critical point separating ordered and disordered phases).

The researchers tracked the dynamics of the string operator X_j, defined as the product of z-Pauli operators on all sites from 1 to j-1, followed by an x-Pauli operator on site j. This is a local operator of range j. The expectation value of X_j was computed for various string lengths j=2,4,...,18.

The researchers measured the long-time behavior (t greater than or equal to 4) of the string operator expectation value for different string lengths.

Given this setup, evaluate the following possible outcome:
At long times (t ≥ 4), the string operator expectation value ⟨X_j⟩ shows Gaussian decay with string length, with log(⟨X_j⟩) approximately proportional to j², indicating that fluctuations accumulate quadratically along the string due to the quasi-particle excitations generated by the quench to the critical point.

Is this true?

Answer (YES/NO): NO